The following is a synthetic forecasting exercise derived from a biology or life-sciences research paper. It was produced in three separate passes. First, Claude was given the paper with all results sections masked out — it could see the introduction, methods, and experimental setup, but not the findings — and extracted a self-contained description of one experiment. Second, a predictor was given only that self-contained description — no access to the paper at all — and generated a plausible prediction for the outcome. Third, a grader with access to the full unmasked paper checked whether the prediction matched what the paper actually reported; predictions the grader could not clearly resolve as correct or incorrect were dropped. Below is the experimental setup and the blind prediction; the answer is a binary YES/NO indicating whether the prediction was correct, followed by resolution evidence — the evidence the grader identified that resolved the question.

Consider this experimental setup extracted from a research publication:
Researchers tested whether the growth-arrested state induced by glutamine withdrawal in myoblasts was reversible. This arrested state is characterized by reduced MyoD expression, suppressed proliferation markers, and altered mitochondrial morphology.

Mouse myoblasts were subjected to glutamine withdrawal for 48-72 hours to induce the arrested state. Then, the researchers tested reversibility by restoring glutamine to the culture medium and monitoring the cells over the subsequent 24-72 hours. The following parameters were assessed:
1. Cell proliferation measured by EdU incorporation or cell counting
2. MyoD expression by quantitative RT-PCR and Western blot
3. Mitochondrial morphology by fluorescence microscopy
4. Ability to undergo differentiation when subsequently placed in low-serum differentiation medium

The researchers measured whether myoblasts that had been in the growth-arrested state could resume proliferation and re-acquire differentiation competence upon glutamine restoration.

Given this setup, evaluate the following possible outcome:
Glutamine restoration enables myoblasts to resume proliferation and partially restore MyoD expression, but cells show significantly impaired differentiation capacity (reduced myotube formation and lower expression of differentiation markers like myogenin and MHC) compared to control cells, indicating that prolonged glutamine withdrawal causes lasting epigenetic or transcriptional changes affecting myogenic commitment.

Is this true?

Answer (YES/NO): NO